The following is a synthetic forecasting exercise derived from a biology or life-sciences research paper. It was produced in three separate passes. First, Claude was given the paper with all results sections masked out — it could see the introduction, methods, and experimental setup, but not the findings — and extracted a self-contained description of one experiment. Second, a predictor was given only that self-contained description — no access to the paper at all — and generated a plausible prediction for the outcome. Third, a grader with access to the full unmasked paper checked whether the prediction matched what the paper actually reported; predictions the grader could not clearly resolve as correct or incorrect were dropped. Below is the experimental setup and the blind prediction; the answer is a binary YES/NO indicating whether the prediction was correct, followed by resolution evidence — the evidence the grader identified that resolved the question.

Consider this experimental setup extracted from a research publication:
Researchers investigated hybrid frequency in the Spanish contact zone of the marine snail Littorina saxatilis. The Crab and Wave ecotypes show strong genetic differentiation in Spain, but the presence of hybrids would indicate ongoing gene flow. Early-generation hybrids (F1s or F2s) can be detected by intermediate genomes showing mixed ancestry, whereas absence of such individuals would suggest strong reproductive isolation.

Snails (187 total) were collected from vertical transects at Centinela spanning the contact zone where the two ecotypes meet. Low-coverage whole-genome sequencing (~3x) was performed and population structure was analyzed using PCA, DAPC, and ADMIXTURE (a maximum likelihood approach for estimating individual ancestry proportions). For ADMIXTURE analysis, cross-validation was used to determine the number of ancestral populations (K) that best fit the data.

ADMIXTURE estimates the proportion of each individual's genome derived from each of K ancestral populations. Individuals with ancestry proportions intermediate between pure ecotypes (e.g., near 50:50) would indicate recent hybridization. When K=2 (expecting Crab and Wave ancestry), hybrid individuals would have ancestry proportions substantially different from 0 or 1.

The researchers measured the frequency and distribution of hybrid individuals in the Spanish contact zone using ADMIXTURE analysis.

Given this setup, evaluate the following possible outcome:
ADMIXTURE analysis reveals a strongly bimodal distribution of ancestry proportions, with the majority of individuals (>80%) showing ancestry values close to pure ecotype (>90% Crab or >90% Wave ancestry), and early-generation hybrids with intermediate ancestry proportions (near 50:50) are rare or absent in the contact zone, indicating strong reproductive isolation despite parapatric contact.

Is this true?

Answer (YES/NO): YES